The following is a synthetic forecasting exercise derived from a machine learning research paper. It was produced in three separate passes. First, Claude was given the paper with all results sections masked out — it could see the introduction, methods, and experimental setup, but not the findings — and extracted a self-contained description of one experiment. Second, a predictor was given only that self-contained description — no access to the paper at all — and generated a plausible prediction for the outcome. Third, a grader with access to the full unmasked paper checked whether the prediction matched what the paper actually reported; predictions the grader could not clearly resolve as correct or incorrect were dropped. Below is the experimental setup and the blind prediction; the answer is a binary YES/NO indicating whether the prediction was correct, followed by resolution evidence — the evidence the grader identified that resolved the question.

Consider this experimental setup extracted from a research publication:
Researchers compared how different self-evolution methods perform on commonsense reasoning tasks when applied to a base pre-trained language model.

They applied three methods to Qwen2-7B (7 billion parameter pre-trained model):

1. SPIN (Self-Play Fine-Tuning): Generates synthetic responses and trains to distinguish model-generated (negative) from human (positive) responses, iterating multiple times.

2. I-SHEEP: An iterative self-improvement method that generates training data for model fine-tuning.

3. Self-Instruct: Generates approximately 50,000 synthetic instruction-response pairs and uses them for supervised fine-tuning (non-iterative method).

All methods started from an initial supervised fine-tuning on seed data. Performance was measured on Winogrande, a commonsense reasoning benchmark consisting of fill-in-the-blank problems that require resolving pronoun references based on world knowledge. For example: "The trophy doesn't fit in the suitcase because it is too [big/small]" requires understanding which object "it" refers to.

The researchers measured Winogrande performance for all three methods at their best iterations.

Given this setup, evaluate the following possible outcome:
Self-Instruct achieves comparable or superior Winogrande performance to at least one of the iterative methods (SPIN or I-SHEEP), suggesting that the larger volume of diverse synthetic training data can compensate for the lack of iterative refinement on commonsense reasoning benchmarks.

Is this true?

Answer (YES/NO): YES